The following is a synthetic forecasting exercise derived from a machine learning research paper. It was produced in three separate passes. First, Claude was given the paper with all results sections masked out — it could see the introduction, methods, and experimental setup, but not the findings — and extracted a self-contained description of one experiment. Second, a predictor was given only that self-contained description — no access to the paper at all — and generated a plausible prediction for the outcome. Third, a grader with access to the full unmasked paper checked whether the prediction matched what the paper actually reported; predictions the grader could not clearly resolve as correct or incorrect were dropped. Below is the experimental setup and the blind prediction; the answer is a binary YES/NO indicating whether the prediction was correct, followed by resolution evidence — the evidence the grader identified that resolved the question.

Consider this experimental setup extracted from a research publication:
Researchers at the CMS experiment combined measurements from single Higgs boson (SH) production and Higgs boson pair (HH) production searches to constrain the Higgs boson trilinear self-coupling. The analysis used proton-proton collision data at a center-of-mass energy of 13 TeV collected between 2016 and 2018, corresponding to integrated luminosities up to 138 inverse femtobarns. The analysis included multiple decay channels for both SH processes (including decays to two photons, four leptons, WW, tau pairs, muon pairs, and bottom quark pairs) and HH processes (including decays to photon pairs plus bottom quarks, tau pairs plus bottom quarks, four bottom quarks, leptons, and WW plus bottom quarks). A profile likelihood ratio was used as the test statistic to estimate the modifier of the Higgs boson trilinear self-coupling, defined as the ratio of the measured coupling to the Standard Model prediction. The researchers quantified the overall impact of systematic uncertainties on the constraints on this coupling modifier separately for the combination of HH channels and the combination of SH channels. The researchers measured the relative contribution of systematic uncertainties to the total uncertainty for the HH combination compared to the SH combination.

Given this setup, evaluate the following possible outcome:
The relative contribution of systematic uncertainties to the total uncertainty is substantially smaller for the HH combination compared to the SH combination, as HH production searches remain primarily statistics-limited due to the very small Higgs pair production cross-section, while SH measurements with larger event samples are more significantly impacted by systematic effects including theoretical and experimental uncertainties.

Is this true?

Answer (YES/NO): YES